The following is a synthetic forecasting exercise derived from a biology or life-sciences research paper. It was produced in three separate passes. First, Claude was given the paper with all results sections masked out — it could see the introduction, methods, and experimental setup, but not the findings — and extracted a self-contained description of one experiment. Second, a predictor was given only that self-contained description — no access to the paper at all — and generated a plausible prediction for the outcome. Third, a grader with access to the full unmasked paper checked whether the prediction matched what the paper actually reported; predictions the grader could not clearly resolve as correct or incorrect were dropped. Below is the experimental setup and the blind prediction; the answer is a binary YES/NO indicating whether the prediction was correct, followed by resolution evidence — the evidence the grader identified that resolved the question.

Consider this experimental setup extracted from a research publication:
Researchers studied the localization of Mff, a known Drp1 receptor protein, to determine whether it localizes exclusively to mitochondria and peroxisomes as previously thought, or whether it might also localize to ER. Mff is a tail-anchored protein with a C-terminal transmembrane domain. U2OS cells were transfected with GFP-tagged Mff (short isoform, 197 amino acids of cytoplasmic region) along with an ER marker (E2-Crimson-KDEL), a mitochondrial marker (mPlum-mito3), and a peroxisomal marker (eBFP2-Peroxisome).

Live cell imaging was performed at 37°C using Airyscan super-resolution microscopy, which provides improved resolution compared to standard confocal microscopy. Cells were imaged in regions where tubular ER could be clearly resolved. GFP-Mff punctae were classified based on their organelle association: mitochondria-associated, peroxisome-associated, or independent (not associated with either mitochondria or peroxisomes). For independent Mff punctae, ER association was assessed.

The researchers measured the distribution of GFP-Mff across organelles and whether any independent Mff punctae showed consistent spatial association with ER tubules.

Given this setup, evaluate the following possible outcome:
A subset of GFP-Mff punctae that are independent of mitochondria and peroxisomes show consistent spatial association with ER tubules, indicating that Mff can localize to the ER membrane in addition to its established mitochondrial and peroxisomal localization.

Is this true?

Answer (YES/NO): YES